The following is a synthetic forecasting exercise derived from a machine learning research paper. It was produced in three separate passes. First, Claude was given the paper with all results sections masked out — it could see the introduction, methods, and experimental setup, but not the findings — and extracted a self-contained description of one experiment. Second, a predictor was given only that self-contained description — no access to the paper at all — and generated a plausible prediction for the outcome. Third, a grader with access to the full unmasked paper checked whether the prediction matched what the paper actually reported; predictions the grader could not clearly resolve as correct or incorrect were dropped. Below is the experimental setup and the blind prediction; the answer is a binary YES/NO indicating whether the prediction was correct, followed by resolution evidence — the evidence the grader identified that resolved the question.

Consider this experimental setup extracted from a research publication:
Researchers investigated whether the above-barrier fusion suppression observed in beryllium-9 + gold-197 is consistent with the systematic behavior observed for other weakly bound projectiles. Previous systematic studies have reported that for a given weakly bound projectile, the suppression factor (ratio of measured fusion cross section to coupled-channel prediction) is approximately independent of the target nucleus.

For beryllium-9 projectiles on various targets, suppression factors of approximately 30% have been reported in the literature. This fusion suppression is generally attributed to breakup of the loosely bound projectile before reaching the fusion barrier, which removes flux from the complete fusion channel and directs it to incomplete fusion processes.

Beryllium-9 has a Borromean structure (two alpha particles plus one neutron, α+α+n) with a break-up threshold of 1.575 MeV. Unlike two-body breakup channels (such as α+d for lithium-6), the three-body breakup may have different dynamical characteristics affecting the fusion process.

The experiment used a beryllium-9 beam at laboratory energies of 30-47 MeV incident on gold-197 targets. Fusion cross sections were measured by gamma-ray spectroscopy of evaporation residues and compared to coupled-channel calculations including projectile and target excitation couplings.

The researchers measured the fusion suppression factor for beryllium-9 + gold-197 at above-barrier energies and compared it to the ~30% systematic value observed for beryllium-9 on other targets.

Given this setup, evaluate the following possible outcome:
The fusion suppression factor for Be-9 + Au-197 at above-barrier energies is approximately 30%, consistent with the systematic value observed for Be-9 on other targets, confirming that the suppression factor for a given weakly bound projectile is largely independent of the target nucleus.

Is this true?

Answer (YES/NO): NO